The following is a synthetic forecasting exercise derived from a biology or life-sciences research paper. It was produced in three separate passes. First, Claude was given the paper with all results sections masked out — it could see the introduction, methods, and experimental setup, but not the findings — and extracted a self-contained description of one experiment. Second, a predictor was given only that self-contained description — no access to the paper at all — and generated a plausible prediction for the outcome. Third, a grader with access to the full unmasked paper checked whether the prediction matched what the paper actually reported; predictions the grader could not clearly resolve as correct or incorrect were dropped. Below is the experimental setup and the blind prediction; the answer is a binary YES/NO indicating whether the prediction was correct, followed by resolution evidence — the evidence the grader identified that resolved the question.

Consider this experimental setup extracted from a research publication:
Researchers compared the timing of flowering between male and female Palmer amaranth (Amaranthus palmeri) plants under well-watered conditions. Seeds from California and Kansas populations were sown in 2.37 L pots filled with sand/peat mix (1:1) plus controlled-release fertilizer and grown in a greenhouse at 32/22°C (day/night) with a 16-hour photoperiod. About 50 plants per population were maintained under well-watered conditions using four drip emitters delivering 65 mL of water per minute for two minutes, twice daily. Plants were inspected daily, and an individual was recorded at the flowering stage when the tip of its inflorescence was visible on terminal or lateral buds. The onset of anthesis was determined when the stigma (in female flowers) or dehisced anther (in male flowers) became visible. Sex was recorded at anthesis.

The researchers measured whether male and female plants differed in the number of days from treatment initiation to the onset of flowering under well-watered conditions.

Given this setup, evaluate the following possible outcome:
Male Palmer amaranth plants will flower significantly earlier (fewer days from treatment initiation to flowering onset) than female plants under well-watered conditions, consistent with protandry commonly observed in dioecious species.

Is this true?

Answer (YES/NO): NO